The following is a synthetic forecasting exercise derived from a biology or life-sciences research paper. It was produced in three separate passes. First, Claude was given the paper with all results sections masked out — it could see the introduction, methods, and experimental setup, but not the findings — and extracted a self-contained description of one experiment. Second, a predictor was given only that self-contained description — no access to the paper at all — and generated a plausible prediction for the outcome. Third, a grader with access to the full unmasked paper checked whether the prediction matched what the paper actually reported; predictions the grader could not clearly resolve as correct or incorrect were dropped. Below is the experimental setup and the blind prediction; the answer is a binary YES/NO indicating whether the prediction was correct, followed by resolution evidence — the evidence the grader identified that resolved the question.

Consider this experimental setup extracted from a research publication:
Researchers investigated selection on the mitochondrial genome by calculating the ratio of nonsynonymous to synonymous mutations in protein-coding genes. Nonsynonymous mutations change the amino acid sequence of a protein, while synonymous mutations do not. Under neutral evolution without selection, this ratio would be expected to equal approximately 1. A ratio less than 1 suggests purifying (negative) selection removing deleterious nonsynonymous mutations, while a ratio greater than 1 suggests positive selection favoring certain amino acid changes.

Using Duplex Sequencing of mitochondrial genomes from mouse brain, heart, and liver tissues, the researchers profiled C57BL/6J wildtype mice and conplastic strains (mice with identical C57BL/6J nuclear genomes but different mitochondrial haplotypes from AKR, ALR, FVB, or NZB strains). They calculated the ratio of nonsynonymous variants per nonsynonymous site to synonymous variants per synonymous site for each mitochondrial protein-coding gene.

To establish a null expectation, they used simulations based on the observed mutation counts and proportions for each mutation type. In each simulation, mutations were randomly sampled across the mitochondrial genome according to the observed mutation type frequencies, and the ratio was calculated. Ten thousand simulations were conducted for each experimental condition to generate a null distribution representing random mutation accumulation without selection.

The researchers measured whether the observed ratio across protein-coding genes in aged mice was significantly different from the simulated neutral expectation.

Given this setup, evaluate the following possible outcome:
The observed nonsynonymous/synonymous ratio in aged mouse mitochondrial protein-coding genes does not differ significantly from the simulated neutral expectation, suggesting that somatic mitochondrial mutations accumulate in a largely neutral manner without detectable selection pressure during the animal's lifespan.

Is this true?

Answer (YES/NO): NO